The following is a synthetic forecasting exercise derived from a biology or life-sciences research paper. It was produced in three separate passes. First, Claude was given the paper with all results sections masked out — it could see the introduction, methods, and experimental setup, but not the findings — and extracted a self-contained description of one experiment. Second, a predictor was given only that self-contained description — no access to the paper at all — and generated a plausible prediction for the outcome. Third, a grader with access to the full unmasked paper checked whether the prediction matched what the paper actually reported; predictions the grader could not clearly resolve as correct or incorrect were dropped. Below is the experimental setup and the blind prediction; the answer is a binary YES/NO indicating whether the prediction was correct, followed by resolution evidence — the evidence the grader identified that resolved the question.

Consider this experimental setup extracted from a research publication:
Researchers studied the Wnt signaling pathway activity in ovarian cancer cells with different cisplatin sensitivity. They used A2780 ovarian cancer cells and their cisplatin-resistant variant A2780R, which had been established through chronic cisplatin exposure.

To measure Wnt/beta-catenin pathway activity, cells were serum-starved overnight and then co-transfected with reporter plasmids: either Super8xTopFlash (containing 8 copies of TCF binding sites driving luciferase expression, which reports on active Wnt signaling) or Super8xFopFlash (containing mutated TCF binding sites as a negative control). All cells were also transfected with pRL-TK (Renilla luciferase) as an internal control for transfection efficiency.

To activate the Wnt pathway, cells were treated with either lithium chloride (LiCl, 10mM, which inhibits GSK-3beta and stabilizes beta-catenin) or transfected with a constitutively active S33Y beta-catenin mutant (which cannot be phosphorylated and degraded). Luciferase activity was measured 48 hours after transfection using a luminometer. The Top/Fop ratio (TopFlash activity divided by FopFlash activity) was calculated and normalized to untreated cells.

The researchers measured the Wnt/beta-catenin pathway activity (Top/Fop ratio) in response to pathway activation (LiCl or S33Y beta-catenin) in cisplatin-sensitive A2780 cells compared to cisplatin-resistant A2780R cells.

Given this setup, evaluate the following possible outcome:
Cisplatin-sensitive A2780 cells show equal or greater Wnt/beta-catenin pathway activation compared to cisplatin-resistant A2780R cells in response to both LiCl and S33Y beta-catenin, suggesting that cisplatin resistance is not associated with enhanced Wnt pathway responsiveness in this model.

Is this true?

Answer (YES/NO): NO